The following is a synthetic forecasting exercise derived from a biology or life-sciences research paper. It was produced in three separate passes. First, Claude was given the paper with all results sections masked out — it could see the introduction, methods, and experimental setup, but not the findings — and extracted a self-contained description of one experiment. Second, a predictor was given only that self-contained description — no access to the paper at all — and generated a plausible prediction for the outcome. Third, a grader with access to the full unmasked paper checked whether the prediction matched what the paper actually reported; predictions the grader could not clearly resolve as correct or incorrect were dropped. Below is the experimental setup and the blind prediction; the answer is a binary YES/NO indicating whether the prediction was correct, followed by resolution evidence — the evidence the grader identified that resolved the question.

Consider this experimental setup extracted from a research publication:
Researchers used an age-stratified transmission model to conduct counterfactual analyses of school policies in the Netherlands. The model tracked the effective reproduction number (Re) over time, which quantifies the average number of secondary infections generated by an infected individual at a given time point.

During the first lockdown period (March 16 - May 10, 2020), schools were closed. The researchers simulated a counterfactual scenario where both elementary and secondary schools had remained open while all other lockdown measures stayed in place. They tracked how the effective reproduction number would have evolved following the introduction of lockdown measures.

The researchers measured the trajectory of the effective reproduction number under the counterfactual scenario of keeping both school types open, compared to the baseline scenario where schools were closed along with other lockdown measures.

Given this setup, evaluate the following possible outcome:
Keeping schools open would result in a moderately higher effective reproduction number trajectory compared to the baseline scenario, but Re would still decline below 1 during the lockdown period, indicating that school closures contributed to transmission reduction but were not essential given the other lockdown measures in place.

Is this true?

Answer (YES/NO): NO